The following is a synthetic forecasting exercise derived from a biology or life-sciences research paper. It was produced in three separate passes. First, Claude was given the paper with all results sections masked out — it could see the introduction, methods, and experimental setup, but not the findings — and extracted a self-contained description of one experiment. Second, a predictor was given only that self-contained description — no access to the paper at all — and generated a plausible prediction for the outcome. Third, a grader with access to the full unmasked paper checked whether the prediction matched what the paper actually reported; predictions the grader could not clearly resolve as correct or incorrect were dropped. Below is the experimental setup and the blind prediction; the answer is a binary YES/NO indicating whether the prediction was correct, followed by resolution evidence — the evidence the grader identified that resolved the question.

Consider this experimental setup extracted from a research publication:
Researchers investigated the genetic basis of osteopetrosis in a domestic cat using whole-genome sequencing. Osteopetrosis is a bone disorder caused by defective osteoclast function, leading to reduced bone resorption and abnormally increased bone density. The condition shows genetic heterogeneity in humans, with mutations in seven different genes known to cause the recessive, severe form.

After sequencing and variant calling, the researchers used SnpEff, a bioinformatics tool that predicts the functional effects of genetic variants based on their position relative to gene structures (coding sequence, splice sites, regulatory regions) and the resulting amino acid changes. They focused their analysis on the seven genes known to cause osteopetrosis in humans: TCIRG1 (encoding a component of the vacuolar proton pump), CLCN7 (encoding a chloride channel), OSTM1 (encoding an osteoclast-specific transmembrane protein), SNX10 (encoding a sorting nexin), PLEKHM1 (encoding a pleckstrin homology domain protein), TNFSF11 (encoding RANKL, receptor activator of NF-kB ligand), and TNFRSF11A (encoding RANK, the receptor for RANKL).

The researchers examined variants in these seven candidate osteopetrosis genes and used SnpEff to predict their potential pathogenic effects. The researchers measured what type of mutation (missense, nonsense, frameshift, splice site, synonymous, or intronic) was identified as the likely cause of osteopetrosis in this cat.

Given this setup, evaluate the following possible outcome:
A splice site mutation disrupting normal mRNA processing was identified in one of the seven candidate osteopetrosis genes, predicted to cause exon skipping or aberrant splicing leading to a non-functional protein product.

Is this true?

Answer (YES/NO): NO